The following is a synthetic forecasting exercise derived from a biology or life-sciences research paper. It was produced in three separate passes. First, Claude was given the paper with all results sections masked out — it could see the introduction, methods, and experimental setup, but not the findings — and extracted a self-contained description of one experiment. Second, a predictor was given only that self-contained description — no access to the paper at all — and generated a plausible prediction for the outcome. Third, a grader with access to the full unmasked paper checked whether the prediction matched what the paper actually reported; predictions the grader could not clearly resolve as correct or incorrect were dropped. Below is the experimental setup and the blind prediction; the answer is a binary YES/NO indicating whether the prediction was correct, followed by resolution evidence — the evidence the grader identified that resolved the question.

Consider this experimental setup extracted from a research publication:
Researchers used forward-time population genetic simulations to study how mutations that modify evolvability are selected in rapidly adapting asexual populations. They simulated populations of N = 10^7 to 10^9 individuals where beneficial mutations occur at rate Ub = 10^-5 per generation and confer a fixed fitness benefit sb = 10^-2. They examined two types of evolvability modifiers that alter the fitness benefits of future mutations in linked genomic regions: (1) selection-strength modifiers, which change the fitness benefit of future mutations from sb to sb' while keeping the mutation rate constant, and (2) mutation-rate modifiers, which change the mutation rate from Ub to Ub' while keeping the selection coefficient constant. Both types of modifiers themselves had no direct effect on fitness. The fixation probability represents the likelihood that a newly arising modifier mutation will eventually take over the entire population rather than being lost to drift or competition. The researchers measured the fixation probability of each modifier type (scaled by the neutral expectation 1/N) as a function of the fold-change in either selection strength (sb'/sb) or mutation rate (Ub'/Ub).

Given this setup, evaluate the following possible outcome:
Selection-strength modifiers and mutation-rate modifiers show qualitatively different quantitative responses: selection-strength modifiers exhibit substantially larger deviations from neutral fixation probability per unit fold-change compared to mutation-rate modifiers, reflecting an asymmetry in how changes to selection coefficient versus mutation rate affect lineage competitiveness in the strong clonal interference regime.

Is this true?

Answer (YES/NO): YES